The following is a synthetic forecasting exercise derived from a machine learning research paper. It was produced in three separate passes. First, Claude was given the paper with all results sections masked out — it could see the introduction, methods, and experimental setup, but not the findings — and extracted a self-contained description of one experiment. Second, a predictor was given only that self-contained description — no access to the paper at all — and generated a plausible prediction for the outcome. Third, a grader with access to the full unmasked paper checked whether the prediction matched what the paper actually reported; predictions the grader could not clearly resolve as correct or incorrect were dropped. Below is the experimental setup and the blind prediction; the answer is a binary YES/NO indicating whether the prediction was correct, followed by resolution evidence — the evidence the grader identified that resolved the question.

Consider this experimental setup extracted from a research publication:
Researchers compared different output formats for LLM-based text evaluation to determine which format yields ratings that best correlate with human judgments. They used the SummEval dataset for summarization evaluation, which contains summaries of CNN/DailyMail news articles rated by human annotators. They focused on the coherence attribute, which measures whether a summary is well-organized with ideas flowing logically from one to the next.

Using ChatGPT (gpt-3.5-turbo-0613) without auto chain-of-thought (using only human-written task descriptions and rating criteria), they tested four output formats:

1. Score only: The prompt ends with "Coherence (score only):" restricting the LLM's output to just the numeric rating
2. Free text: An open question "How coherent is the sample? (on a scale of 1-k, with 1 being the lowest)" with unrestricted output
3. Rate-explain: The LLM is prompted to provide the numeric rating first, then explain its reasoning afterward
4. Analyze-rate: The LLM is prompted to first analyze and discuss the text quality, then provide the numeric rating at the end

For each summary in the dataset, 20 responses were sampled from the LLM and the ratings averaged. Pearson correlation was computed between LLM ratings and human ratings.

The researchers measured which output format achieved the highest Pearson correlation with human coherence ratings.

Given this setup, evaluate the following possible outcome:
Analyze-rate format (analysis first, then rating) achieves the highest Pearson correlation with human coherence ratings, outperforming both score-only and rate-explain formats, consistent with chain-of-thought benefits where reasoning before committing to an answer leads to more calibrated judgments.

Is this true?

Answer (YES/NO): YES